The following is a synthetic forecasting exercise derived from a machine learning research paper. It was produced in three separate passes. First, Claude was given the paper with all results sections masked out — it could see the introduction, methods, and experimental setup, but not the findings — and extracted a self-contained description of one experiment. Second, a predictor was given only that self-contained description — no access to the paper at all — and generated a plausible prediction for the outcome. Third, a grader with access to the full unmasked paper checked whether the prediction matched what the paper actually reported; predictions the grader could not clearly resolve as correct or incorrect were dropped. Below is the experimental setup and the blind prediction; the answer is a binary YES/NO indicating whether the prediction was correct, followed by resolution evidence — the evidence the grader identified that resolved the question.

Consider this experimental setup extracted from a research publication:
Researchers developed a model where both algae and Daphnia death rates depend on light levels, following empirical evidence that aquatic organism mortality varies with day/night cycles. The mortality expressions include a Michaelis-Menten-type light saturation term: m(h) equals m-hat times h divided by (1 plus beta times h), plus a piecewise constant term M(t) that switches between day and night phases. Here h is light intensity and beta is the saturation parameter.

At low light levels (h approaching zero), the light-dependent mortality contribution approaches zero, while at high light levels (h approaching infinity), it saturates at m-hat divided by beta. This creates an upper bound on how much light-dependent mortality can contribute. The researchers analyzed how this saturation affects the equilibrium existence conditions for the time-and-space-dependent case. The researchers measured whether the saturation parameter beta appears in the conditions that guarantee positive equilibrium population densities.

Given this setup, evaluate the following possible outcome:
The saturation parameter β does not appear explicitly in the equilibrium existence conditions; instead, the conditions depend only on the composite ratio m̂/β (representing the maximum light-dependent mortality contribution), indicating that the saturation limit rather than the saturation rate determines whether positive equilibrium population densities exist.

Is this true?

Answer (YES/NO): NO